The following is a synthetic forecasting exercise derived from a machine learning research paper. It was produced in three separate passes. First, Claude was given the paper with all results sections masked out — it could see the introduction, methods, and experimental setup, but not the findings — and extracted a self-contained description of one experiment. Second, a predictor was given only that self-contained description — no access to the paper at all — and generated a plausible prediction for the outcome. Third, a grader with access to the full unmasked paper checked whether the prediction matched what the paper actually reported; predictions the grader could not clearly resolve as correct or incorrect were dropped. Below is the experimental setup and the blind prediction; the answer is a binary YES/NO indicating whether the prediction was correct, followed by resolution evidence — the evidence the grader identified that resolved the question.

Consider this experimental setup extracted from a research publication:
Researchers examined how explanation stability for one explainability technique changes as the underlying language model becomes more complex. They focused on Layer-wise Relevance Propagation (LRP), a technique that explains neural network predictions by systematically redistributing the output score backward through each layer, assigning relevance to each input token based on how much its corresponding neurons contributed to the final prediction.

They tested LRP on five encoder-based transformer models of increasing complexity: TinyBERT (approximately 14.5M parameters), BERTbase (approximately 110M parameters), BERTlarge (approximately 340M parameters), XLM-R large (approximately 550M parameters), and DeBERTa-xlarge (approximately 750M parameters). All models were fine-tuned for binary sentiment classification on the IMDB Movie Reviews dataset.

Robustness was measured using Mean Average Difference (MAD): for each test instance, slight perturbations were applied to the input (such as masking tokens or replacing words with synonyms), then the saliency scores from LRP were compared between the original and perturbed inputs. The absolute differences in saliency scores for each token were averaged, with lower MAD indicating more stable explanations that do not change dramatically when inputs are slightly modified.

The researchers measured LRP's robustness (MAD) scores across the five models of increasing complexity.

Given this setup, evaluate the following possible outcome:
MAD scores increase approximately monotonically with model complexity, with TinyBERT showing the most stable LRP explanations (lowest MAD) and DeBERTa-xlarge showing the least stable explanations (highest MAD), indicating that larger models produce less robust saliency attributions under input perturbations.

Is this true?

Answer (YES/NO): YES